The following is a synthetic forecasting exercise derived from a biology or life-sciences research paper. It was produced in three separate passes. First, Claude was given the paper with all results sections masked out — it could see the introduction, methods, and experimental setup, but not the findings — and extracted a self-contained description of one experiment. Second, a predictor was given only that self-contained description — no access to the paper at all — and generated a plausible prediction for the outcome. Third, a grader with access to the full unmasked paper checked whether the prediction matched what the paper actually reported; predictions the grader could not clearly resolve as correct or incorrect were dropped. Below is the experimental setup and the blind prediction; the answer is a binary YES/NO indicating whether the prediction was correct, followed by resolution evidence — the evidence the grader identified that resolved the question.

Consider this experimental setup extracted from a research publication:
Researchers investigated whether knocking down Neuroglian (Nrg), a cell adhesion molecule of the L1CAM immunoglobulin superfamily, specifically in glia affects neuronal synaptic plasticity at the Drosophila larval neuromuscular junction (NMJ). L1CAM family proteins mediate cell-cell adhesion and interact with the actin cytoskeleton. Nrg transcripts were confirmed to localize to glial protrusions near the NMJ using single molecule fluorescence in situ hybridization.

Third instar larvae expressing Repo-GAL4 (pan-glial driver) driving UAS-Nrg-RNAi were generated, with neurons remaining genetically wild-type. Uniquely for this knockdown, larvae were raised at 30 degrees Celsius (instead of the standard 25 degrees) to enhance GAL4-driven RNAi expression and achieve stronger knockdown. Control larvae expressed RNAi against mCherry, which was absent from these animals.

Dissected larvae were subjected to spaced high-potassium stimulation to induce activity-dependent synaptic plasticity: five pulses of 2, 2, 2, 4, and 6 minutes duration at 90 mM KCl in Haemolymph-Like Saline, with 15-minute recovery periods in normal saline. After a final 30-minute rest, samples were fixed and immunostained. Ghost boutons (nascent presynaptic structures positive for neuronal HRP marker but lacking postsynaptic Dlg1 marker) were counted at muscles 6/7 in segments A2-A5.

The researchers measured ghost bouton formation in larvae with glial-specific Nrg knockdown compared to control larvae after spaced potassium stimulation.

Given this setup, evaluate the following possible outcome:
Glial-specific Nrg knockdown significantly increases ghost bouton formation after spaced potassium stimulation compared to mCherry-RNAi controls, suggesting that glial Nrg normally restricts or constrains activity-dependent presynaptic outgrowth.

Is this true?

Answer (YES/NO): NO